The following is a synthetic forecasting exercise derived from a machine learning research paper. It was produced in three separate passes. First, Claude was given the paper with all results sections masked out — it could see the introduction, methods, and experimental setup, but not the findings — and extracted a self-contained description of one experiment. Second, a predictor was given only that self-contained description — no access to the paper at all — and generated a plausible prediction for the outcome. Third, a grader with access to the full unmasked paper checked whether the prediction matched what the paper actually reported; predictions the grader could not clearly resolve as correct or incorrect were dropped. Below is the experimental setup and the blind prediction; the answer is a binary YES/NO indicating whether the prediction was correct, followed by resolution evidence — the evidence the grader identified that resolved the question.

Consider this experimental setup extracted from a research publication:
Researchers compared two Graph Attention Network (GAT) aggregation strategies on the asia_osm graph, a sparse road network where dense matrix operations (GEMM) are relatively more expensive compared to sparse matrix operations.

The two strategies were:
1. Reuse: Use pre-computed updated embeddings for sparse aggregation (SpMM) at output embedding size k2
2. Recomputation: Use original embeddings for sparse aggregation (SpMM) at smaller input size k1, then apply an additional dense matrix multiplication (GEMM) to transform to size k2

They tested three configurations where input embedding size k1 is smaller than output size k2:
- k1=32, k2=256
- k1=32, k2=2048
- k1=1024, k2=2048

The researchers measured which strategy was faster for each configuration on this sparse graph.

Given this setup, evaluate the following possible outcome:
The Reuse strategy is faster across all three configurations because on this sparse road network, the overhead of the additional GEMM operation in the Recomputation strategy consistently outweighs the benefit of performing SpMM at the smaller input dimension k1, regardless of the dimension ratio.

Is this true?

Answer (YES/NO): NO